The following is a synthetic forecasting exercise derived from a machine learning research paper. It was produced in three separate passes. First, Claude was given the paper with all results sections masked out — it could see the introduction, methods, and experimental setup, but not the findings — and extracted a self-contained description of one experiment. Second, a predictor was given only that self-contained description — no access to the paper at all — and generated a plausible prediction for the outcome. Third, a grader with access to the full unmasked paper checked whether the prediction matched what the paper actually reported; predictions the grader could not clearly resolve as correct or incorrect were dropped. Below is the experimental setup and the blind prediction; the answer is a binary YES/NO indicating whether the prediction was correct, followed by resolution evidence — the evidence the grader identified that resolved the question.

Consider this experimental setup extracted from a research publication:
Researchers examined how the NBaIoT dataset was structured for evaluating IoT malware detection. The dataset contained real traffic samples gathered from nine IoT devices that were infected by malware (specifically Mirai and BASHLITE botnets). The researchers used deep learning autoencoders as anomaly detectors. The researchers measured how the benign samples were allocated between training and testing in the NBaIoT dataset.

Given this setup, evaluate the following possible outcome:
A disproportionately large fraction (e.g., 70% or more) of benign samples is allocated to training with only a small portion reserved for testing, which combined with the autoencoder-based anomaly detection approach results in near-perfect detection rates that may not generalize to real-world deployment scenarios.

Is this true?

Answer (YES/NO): NO